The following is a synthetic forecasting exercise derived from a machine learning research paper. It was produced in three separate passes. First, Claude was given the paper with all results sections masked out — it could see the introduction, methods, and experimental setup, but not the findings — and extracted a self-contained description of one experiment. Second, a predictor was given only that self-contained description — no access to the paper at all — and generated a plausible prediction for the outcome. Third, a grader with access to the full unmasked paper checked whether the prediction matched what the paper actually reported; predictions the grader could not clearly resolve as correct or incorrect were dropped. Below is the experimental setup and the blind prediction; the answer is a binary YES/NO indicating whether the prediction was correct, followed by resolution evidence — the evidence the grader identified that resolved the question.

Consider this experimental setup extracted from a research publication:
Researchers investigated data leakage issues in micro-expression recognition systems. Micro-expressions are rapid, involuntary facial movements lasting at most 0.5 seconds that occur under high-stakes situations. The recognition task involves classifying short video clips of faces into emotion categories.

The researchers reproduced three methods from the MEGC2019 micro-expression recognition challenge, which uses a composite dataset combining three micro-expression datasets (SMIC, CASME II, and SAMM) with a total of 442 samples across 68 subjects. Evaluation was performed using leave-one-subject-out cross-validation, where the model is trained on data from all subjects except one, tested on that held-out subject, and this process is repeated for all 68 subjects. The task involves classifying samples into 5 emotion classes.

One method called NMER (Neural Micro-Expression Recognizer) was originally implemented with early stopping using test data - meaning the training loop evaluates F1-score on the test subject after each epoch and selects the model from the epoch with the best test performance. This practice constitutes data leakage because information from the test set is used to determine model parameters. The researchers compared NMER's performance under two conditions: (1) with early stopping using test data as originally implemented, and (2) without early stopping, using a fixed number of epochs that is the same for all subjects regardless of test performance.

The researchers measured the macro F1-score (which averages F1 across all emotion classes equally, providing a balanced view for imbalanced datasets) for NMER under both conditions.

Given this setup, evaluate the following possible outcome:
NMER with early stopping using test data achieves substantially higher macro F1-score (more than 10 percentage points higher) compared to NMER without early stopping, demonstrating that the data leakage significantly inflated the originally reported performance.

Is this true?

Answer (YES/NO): YES